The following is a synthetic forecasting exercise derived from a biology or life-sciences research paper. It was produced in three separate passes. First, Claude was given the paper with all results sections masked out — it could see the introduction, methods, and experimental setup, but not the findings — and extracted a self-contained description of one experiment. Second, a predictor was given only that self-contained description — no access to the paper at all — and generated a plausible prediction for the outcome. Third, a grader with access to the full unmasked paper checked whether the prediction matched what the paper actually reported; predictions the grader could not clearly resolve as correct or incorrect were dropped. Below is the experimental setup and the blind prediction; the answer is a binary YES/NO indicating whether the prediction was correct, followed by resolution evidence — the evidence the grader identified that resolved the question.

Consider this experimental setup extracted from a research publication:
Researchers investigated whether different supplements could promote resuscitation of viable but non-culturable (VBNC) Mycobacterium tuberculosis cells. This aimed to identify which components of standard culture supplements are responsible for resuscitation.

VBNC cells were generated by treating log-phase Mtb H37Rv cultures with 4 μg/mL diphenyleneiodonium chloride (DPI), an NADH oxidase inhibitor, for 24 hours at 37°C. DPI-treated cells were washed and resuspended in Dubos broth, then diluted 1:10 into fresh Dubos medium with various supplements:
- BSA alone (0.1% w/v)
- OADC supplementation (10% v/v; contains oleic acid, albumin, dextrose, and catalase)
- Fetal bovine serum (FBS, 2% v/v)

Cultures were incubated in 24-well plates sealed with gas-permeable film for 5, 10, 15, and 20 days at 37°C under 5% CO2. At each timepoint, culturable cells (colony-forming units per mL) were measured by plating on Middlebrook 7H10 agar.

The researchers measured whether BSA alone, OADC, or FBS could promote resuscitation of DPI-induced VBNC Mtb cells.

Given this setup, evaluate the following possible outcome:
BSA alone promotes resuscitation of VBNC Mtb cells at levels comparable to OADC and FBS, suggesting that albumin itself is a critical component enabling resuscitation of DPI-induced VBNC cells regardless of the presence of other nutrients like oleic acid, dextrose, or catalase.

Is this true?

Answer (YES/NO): YES